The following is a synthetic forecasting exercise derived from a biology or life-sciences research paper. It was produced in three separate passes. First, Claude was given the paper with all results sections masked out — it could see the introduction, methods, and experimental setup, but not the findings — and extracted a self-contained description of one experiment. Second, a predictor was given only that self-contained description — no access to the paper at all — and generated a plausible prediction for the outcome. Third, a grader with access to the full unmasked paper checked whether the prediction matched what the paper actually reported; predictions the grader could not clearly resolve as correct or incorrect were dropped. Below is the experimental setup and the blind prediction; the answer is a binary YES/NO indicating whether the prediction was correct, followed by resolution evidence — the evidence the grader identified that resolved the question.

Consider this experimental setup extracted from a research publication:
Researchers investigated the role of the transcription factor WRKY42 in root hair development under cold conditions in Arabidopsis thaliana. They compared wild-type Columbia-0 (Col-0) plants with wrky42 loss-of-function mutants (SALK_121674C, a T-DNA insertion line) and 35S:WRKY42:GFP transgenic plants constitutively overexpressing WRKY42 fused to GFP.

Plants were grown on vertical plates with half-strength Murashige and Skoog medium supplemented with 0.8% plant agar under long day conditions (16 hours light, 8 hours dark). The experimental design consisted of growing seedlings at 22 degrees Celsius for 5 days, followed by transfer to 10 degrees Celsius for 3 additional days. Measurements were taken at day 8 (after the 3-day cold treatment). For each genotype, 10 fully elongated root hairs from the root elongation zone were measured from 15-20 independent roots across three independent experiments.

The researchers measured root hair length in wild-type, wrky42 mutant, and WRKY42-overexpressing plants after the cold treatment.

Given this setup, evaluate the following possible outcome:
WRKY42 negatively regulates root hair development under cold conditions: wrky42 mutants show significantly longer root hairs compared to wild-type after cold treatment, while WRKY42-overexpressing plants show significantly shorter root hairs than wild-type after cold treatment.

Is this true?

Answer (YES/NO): NO